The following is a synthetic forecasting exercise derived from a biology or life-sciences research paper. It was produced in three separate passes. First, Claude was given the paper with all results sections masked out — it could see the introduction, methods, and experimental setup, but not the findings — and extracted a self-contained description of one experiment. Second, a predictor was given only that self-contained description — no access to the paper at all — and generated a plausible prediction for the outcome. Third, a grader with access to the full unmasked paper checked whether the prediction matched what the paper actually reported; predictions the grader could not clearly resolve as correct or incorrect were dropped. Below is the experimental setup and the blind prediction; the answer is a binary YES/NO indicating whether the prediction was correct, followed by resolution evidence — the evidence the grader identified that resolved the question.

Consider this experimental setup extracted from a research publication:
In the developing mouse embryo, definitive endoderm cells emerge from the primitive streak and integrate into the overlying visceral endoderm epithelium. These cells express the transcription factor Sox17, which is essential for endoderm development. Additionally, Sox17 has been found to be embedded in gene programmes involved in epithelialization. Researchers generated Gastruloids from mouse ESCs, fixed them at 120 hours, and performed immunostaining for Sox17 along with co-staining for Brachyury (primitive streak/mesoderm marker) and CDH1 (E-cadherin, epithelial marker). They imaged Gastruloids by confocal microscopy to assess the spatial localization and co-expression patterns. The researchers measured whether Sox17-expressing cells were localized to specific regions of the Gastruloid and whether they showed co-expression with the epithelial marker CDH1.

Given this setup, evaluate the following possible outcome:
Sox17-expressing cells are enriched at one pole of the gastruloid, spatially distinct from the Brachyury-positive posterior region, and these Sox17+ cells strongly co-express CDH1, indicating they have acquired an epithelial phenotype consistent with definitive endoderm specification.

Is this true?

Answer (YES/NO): NO